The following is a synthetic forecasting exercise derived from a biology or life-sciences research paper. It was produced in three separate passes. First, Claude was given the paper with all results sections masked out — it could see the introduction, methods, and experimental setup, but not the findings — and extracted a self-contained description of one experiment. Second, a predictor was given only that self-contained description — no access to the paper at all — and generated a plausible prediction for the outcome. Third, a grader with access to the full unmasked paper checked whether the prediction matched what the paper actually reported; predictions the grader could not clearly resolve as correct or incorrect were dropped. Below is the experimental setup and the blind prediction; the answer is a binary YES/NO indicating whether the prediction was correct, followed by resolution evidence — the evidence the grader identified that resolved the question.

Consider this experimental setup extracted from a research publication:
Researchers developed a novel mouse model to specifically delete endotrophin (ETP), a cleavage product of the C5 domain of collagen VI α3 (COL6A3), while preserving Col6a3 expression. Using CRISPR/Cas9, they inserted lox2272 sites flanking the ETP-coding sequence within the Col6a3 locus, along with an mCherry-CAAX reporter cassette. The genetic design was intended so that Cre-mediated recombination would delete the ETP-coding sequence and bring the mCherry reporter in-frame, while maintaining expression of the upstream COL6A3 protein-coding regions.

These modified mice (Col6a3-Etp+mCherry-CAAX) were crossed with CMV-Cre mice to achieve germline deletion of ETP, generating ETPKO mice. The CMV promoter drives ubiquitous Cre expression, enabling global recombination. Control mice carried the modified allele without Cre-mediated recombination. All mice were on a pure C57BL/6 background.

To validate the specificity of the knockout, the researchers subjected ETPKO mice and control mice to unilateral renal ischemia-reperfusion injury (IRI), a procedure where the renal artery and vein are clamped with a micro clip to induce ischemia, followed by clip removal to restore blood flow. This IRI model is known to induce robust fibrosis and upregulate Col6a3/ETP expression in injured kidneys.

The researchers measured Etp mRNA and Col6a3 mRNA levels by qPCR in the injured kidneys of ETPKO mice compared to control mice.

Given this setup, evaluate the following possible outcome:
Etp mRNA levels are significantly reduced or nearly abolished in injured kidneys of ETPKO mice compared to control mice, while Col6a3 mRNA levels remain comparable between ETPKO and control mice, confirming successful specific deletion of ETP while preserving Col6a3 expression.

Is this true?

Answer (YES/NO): NO